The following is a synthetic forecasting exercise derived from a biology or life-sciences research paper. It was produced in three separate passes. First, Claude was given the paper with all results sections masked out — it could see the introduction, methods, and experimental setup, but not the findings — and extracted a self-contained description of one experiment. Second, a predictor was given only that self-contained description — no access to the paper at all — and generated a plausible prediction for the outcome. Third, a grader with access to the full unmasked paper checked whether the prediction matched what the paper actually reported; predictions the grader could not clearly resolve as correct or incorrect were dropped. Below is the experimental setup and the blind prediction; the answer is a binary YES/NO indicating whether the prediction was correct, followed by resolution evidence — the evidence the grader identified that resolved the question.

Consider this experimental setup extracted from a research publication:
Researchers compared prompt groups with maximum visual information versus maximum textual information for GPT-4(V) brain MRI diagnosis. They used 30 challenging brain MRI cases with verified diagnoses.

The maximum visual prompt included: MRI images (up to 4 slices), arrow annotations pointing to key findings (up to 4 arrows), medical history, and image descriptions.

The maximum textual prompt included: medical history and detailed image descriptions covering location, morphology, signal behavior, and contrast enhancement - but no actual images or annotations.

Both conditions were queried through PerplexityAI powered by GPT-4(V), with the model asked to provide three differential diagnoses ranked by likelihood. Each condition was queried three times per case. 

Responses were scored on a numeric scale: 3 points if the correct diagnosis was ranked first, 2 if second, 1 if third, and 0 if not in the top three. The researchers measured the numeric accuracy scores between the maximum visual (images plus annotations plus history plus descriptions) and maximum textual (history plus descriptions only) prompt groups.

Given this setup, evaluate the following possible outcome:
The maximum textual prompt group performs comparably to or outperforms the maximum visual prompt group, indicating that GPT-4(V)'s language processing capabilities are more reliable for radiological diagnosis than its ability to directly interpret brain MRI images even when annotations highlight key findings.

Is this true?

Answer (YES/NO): YES